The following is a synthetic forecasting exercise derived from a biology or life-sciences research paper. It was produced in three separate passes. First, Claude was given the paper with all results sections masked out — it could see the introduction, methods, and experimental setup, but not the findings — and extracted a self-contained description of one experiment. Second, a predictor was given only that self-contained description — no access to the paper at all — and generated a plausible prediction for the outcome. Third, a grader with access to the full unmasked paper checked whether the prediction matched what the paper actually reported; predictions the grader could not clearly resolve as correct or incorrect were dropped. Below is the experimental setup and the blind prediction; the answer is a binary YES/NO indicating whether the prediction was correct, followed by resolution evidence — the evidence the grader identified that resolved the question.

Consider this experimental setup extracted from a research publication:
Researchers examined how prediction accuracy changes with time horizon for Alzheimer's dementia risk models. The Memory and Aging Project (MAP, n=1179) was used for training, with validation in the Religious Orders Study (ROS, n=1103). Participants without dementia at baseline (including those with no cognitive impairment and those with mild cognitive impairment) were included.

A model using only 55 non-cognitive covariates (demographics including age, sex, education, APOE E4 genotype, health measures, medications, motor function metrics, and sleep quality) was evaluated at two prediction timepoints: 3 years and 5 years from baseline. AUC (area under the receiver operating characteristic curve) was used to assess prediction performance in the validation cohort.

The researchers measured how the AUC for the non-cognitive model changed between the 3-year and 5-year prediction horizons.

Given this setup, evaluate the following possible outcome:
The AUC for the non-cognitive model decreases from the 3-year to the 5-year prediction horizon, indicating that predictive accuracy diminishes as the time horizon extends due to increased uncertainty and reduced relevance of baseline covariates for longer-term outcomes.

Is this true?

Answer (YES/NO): YES